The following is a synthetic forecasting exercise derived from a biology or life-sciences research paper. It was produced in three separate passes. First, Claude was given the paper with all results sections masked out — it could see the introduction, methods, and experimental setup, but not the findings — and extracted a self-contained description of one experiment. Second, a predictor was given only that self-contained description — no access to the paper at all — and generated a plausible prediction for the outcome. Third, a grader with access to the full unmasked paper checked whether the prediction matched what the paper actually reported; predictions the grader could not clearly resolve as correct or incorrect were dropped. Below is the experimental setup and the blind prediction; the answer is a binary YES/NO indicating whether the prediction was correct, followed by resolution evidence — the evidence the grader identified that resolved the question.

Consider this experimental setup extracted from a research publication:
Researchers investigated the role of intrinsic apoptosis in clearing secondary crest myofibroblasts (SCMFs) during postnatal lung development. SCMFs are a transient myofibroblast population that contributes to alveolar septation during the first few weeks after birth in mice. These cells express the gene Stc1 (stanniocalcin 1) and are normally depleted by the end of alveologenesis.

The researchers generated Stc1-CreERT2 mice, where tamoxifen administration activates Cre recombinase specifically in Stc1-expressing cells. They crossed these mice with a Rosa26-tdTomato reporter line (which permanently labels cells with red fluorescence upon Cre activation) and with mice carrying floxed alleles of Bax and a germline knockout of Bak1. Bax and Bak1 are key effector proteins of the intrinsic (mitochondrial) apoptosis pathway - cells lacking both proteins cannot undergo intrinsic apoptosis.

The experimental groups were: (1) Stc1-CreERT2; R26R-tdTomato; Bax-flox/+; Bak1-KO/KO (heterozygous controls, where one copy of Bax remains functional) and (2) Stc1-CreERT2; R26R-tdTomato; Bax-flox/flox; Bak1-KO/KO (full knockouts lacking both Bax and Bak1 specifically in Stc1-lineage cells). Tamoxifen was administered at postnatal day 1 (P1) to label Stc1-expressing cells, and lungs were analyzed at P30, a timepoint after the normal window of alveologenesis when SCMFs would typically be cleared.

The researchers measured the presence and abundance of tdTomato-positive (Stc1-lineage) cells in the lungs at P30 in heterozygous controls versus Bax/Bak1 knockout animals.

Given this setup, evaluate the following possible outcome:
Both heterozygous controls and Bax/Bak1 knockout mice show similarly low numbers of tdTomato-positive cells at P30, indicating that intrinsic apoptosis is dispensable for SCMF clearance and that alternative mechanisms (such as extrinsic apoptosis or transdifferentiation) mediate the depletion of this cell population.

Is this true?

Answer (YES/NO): NO